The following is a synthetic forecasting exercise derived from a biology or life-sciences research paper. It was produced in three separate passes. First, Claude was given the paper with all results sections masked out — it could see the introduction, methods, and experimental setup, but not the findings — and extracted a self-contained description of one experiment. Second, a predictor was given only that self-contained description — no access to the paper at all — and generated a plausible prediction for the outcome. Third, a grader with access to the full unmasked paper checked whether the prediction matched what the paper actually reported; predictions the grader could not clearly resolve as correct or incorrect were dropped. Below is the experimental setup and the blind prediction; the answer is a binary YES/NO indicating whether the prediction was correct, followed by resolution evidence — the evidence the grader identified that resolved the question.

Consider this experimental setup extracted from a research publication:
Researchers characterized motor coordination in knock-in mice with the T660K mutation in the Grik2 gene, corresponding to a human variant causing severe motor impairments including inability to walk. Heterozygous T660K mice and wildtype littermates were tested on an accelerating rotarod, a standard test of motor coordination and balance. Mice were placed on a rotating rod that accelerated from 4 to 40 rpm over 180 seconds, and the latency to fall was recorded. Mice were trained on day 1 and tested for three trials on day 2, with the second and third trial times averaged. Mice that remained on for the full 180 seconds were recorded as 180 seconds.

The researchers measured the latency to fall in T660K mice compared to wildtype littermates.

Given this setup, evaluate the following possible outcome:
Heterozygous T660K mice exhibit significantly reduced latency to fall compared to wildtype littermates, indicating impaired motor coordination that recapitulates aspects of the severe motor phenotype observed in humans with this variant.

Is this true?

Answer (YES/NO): YES